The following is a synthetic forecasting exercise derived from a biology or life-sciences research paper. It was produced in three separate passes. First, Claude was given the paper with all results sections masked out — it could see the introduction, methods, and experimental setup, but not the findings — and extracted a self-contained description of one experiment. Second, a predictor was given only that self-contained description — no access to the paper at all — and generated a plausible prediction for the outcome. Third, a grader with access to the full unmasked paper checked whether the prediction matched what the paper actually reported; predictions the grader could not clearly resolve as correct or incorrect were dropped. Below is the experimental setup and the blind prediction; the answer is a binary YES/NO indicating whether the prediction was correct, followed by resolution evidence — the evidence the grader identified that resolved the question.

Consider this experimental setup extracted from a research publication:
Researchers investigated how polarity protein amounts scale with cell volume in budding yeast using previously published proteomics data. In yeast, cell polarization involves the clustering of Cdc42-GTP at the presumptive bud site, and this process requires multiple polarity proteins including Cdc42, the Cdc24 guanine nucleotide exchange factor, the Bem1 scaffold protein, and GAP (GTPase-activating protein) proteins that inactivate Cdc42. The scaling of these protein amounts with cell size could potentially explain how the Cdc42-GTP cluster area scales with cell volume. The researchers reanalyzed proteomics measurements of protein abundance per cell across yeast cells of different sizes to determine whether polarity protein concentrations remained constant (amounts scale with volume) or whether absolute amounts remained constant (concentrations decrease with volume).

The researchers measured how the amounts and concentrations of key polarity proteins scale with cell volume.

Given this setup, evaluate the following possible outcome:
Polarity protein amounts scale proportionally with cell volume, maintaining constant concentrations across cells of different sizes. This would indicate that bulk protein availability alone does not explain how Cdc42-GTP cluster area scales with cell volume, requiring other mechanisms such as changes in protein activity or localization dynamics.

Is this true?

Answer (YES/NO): YES